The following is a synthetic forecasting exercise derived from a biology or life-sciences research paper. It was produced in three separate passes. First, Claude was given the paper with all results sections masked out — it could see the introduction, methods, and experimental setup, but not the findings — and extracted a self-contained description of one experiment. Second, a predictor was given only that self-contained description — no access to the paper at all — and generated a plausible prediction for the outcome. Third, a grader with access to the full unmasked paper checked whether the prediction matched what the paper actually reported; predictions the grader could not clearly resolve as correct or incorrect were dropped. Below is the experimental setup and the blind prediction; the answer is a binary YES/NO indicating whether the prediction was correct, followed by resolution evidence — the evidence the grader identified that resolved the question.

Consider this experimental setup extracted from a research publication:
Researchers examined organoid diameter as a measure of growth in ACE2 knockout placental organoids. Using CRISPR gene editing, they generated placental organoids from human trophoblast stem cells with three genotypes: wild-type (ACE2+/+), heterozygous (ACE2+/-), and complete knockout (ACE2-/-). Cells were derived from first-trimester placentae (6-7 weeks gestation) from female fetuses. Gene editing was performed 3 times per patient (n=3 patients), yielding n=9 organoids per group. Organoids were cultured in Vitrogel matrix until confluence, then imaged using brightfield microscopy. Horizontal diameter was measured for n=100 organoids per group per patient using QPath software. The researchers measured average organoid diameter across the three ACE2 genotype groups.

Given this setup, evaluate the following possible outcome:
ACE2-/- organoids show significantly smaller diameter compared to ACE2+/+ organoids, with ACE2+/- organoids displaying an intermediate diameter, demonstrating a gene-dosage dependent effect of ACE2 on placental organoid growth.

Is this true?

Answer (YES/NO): NO